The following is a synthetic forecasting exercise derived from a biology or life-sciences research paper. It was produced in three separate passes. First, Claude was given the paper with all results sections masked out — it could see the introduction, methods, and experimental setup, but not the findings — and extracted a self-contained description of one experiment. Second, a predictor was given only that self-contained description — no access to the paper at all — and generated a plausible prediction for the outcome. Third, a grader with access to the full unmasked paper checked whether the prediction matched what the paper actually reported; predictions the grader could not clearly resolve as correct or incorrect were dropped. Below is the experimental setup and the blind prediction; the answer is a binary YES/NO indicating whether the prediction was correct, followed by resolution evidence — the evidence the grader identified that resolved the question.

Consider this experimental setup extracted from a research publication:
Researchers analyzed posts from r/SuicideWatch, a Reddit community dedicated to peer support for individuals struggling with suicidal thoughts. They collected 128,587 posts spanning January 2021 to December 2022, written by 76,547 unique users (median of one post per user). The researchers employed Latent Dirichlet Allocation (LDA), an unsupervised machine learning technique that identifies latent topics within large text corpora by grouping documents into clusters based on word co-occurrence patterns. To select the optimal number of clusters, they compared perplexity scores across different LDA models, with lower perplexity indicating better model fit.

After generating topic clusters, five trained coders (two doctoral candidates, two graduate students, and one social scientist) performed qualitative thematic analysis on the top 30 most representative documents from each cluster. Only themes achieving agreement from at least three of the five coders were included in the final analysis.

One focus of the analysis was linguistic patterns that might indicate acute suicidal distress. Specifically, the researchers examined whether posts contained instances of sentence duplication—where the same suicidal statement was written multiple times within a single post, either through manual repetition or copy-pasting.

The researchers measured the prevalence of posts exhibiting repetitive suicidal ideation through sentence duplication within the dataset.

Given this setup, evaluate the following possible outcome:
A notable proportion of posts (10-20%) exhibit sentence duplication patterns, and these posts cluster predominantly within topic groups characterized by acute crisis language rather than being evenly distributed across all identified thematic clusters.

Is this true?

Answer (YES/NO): NO